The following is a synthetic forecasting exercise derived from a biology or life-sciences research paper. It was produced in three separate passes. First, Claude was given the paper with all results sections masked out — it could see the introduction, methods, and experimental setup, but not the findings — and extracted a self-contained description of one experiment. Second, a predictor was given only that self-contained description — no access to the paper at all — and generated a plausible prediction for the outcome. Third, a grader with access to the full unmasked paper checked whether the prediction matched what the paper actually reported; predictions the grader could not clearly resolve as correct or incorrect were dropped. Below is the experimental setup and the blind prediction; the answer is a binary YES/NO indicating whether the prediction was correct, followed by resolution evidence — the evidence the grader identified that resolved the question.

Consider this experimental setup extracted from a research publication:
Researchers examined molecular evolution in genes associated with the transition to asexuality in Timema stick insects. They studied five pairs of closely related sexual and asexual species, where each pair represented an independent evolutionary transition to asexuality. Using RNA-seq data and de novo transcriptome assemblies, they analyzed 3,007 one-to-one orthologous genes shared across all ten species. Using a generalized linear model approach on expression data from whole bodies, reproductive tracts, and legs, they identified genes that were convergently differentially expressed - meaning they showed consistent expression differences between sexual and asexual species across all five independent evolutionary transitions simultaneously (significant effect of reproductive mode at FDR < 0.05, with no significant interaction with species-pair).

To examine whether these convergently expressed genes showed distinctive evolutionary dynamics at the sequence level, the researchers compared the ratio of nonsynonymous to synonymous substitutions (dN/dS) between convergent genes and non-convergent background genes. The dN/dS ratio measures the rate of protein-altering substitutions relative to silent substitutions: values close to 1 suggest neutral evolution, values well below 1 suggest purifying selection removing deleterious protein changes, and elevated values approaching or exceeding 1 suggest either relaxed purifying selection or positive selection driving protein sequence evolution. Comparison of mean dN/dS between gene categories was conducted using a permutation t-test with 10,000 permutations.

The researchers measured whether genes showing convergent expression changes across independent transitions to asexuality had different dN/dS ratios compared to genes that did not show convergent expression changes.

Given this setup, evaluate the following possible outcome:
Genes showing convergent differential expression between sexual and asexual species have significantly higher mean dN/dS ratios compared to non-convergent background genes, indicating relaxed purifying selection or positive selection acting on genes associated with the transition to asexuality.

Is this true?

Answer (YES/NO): NO